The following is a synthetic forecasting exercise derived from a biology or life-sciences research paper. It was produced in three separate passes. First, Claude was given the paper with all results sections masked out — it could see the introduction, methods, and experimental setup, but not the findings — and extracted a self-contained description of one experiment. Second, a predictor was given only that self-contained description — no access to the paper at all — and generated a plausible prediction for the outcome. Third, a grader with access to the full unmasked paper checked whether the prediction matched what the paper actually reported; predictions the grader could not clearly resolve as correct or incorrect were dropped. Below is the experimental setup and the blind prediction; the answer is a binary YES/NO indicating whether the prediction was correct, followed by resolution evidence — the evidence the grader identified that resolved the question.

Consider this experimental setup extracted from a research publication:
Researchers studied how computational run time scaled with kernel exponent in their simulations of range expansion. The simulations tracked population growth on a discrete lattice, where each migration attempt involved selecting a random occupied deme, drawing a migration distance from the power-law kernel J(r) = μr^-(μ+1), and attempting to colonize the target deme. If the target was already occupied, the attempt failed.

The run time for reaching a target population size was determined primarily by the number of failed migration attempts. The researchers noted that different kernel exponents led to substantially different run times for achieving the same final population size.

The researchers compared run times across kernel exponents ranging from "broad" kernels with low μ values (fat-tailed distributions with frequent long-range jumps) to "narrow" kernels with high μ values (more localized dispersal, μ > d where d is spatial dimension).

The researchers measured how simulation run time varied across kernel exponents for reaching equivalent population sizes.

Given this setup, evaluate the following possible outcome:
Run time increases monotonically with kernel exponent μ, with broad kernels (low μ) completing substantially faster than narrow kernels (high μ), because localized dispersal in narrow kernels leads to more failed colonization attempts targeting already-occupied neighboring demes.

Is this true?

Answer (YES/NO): YES